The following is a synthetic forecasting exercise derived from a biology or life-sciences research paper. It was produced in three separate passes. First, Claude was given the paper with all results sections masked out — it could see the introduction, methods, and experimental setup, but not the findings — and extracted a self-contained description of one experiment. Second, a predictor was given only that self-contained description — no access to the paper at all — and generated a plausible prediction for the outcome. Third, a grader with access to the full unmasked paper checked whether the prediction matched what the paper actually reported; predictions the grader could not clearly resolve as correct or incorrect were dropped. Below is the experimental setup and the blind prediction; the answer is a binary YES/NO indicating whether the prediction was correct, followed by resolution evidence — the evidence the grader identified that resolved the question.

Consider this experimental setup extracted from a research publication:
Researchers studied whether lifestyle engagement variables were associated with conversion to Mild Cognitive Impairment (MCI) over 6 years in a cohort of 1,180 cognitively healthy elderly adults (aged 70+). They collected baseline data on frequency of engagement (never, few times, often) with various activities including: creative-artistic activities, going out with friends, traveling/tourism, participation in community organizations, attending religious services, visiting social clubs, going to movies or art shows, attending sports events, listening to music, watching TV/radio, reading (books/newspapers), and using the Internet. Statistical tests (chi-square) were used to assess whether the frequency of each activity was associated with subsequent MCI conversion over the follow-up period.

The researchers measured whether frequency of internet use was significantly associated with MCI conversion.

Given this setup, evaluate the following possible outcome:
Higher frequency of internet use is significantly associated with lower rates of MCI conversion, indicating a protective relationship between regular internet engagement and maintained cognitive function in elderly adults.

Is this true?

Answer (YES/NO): YES